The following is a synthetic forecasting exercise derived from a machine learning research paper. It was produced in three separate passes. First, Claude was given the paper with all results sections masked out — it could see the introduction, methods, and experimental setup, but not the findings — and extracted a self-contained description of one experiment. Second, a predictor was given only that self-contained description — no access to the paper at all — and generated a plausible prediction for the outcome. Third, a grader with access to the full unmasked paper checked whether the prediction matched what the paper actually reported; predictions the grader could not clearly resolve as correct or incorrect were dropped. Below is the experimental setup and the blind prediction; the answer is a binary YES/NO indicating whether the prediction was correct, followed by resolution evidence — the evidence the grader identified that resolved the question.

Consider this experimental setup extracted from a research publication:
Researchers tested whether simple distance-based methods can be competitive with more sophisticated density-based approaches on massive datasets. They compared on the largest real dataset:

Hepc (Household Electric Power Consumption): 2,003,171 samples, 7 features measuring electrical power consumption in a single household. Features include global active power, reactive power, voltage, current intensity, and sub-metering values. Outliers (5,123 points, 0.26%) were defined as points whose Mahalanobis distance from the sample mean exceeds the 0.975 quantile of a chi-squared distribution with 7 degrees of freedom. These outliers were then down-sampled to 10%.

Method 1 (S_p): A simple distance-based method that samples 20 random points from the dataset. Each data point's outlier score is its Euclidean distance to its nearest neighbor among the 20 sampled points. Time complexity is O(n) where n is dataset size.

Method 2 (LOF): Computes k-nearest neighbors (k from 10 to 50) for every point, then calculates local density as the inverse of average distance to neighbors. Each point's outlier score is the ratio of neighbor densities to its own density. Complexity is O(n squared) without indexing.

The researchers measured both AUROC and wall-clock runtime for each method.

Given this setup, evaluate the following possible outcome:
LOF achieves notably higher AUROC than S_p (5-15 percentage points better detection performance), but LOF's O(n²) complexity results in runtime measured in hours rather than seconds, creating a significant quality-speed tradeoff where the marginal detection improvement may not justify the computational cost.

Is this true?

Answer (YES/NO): NO